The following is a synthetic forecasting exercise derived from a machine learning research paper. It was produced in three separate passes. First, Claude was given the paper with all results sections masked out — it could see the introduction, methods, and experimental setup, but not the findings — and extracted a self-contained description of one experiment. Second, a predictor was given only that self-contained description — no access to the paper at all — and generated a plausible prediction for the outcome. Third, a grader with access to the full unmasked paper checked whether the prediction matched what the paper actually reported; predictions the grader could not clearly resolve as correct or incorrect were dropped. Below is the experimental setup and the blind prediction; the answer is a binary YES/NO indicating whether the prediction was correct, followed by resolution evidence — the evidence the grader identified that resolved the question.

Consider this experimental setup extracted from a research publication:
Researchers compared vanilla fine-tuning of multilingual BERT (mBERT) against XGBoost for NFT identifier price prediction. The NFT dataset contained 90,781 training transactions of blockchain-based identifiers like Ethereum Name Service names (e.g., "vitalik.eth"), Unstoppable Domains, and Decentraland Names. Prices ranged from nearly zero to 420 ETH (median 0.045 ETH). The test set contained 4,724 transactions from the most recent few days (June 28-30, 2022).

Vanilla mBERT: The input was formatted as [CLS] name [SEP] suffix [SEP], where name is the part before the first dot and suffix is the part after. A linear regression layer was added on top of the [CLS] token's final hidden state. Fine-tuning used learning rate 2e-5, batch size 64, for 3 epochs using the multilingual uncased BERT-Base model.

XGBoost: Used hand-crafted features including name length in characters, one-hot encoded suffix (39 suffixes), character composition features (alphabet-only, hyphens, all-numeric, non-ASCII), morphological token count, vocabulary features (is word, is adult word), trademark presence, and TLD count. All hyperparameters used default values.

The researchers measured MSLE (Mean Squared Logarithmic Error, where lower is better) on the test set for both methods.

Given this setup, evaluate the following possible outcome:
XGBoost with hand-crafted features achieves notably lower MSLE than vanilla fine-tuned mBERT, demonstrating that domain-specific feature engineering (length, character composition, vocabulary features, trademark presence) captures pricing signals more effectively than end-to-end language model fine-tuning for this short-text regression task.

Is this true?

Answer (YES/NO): YES